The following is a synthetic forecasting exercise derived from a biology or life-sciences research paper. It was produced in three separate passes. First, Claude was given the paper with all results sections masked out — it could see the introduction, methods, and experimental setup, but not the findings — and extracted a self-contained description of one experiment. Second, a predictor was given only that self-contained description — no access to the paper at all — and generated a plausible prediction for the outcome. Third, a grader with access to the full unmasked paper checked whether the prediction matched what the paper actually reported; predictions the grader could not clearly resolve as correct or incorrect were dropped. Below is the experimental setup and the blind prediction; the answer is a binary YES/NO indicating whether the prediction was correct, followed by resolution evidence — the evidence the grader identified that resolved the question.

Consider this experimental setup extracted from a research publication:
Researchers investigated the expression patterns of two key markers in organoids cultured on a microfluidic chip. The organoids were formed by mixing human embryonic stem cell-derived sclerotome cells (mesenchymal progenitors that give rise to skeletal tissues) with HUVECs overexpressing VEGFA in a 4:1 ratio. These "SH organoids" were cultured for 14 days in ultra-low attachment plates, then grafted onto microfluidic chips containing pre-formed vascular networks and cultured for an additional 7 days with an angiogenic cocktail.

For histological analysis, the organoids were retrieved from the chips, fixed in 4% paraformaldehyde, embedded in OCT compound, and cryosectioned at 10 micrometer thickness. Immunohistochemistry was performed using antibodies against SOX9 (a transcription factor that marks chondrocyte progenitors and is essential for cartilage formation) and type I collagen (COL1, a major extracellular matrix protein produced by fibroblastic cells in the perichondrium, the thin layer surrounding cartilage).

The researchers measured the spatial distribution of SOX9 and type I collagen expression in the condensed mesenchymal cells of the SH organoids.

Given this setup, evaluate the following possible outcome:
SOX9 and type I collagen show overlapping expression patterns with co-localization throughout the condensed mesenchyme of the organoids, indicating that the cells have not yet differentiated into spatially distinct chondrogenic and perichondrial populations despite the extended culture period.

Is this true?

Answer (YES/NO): NO